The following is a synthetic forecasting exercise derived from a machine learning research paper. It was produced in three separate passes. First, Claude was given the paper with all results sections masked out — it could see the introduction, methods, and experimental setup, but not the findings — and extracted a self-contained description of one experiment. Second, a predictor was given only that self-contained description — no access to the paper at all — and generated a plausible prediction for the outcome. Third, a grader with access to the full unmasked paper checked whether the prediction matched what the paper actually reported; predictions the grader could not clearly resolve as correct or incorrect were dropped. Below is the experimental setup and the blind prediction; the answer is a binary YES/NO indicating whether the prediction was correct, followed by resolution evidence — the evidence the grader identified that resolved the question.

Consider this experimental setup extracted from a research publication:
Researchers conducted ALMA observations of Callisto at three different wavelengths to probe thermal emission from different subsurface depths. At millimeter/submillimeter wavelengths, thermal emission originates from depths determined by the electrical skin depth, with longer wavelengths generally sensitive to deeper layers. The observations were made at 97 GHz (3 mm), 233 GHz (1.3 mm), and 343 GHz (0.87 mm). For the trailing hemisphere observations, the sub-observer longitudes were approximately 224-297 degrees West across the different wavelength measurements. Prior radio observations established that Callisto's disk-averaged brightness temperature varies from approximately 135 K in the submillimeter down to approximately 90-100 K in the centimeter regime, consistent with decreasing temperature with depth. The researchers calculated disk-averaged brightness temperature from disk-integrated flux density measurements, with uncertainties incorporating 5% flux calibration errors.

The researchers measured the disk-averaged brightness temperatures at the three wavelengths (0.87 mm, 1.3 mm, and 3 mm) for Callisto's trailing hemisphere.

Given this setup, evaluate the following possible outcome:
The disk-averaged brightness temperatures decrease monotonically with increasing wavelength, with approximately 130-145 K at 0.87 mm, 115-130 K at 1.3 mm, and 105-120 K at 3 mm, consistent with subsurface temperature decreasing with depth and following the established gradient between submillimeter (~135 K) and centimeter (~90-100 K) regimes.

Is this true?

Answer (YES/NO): NO